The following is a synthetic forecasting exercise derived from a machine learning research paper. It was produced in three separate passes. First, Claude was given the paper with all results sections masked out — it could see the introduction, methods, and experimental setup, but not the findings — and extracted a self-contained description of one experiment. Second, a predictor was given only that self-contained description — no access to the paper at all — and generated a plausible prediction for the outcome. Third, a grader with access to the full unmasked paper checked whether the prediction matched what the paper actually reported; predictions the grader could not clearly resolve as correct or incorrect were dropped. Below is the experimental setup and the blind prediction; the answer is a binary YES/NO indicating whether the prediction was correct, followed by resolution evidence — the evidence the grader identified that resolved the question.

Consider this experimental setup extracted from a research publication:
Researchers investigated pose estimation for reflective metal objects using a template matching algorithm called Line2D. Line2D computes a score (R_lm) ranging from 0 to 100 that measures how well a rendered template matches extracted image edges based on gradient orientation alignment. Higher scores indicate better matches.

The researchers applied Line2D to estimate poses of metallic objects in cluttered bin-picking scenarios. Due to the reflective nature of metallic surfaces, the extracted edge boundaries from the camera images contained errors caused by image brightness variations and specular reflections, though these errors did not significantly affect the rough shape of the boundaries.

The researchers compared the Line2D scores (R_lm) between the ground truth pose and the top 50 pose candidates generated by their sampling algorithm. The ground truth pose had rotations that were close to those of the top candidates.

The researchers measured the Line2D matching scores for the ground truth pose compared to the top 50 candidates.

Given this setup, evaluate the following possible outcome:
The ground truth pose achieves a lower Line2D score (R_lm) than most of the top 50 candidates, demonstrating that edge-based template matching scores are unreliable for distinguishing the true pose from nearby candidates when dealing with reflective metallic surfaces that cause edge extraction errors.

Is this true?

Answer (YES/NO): YES